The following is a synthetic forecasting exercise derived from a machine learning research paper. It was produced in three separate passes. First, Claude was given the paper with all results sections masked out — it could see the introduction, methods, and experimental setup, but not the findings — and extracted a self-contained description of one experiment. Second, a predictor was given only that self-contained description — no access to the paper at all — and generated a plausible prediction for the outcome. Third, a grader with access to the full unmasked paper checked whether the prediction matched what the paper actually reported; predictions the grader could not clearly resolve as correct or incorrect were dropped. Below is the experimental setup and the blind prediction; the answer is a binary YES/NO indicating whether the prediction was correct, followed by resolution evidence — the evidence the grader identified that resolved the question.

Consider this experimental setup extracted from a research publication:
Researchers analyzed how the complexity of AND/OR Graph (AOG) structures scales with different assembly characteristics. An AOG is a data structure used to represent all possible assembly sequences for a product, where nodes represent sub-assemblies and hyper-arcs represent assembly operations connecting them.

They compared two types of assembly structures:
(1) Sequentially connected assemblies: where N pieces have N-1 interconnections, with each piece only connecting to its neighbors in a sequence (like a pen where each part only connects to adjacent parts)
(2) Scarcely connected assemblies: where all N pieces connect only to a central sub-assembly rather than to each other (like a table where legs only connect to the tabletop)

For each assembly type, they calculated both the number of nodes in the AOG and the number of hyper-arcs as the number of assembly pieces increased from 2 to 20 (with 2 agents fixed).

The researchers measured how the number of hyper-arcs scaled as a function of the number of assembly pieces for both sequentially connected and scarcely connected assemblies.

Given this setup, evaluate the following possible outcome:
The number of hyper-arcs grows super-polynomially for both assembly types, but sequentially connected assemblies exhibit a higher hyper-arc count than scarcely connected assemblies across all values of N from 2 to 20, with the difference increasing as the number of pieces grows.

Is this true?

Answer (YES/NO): NO